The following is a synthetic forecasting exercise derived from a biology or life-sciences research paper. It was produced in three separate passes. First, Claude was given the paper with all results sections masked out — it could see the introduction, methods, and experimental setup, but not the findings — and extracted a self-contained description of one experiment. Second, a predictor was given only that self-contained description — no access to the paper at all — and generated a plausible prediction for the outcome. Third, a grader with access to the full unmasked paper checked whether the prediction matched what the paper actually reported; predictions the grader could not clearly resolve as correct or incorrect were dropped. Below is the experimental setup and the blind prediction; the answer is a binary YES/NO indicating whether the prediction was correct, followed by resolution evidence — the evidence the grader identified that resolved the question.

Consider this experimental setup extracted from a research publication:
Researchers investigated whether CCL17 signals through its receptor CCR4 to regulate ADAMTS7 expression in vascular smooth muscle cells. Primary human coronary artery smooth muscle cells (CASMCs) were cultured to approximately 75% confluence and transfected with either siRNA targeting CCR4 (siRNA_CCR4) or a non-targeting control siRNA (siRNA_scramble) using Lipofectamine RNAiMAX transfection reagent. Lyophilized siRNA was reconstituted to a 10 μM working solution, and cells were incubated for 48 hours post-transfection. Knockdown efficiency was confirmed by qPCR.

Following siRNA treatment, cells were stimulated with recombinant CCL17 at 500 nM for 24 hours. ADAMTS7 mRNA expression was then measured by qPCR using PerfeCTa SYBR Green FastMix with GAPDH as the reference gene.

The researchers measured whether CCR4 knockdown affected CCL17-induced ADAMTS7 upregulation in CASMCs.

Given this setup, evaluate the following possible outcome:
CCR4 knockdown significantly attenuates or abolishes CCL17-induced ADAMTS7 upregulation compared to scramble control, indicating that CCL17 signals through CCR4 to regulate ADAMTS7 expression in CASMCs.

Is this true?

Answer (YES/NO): YES